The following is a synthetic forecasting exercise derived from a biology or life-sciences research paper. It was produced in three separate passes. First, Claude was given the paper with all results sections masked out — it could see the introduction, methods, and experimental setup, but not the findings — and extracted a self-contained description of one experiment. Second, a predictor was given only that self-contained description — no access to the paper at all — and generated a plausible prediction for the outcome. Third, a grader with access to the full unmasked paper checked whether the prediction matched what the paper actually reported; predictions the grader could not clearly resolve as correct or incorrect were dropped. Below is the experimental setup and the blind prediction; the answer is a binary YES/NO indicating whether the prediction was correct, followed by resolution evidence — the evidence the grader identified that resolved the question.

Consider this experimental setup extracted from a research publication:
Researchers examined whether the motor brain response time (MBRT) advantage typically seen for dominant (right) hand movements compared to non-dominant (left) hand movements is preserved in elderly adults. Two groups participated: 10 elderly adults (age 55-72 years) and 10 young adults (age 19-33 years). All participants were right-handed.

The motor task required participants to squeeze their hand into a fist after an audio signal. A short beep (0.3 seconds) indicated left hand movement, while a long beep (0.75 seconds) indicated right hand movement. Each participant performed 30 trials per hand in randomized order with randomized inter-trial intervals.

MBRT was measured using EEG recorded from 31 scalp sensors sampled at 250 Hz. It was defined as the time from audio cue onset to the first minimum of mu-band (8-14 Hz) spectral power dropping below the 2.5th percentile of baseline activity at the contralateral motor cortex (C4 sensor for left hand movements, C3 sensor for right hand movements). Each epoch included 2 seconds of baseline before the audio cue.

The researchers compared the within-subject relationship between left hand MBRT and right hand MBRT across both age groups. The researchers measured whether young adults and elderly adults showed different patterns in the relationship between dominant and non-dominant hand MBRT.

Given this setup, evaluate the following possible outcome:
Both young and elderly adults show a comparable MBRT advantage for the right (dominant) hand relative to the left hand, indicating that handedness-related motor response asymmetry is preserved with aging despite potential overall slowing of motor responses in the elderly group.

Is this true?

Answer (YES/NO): NO